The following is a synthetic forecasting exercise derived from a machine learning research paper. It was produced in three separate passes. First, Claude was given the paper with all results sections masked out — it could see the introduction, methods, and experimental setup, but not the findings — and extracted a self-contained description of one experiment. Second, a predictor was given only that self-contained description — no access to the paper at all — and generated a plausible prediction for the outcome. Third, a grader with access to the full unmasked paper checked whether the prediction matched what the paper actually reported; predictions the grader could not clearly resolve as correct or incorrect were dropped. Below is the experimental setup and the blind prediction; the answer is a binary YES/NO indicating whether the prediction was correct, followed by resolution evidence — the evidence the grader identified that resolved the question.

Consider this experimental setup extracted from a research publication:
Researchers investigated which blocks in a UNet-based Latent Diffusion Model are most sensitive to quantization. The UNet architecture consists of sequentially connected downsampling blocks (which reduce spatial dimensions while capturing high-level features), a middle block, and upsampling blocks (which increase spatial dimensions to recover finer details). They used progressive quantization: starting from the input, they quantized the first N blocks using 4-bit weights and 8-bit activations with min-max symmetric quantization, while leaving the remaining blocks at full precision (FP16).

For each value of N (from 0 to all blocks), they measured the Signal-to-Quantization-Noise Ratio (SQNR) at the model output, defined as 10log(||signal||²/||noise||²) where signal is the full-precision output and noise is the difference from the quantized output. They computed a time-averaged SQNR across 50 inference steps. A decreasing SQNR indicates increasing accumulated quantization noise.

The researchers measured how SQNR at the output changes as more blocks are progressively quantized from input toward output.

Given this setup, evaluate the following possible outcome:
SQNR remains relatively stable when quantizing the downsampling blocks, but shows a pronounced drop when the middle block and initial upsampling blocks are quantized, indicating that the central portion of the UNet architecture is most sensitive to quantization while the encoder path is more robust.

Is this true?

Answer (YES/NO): NO